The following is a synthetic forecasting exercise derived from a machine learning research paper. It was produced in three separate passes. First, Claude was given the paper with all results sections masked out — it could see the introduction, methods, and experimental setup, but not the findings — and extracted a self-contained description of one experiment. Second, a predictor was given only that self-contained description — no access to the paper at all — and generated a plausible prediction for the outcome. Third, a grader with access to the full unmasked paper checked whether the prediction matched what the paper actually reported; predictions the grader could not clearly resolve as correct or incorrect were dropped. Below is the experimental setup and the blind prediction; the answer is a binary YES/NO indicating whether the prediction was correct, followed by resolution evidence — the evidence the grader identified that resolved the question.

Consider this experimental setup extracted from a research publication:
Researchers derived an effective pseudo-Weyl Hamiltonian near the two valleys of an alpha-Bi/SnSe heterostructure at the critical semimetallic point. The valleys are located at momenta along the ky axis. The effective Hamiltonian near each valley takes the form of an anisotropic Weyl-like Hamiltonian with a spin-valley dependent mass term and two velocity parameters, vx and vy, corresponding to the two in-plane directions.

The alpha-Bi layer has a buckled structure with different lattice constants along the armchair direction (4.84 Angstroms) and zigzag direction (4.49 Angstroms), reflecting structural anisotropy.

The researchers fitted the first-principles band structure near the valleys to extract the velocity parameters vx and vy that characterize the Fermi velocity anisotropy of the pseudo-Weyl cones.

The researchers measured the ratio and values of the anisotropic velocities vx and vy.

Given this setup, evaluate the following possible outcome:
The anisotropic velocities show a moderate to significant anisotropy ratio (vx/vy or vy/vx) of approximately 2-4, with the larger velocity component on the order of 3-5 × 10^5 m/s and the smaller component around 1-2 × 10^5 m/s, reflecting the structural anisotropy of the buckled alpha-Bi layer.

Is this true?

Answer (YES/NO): NO